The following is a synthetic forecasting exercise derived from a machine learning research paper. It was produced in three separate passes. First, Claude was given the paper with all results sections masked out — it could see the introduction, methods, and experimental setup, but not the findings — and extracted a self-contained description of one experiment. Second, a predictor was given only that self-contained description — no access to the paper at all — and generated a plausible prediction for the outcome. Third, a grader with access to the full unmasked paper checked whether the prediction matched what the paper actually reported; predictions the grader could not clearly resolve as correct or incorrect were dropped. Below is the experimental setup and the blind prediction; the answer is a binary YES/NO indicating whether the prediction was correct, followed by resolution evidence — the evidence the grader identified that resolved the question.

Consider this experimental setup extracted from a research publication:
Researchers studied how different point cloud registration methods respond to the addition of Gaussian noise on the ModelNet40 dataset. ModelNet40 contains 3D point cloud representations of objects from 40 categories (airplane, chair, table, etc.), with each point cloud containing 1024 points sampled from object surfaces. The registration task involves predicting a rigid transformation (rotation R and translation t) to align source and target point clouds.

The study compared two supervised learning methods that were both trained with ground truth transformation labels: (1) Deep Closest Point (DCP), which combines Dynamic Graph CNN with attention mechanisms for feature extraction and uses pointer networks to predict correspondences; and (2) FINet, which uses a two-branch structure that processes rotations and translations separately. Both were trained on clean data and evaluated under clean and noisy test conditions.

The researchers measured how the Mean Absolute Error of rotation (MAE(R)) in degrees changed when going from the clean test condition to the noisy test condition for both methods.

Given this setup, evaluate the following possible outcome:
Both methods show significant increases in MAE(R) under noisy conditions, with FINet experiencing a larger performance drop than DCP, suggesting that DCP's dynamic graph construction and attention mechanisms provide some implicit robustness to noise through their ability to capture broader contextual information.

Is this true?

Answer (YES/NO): NO